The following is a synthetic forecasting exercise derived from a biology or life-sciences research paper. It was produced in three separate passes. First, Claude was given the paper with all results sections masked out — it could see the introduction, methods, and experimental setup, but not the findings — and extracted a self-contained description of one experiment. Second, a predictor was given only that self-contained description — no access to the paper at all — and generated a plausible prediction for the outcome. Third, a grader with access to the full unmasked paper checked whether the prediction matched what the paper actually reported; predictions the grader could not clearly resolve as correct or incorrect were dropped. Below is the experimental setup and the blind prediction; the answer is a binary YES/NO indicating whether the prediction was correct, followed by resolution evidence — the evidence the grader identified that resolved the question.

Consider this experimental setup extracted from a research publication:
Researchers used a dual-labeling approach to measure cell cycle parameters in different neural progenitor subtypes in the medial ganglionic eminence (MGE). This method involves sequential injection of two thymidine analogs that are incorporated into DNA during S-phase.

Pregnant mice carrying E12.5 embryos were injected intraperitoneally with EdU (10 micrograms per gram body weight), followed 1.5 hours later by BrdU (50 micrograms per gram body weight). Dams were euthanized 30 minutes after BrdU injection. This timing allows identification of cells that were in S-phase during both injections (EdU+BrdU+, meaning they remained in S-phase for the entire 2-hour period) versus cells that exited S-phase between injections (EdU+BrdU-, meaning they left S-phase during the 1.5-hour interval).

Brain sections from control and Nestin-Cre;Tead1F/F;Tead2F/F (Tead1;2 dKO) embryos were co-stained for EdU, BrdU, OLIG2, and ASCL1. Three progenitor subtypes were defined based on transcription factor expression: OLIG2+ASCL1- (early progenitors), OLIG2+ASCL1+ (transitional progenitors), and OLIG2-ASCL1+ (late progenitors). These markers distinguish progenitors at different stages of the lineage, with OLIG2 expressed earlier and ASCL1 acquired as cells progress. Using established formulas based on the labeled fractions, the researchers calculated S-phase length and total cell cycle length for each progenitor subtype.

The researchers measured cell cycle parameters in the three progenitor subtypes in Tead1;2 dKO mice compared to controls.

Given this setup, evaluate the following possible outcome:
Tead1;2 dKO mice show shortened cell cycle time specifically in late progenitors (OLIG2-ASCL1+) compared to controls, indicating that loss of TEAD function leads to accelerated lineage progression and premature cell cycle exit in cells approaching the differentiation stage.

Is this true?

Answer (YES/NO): NO